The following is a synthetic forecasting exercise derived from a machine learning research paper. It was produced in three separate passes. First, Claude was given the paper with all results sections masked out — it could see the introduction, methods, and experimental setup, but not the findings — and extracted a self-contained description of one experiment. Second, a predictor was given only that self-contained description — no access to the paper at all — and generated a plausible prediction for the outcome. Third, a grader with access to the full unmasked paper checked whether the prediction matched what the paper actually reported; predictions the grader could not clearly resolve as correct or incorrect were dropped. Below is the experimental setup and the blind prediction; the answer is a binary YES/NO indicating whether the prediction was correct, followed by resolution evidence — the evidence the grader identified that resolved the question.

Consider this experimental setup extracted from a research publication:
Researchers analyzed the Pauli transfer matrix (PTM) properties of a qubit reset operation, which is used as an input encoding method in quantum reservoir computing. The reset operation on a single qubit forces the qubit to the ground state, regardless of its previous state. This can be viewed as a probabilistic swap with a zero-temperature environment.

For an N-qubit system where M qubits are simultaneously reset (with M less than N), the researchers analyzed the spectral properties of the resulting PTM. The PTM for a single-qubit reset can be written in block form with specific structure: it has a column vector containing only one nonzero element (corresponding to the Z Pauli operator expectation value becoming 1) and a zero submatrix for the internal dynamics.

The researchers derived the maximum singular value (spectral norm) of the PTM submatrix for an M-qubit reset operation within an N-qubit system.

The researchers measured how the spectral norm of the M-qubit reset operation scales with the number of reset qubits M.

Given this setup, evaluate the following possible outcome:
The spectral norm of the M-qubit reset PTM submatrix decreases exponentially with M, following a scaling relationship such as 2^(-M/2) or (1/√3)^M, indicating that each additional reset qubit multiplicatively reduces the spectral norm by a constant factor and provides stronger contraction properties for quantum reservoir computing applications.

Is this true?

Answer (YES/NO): NO